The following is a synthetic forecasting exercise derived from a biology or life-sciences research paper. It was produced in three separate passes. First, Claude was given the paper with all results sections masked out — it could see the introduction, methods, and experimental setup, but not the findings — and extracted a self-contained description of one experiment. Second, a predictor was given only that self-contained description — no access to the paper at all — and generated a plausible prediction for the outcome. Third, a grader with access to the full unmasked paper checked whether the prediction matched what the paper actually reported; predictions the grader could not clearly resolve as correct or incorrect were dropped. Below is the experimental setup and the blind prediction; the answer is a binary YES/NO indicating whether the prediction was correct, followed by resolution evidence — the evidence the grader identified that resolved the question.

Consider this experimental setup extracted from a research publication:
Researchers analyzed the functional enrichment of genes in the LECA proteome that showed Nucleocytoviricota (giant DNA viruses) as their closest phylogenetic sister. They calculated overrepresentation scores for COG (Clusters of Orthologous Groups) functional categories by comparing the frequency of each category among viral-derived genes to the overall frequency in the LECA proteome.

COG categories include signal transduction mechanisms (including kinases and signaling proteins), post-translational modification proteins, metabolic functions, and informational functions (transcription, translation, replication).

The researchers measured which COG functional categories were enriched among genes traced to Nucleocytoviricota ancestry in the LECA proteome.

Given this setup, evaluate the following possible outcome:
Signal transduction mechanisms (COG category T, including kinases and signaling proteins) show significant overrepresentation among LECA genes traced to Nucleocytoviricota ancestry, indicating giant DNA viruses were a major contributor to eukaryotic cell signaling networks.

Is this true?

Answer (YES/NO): YES